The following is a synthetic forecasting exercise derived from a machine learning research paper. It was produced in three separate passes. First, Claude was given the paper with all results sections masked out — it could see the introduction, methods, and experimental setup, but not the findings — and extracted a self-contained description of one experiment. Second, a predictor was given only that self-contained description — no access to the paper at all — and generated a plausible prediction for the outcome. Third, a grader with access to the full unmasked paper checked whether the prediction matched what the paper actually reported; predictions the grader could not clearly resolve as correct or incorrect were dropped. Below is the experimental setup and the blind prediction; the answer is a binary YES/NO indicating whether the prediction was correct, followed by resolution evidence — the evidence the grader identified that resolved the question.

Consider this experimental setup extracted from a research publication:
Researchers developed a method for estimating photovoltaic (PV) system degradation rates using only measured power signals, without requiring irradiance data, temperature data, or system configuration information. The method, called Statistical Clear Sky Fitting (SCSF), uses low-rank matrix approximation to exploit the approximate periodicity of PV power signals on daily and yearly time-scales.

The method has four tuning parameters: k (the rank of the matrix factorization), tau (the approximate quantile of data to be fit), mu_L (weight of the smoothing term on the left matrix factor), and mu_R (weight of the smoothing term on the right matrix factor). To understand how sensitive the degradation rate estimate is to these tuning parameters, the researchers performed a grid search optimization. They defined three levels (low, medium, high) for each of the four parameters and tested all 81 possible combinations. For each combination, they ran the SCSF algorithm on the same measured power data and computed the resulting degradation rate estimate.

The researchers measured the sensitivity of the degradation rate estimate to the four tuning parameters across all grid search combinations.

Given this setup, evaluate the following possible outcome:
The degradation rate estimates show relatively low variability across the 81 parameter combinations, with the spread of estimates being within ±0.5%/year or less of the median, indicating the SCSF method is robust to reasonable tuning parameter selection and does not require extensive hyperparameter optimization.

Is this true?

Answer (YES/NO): YES